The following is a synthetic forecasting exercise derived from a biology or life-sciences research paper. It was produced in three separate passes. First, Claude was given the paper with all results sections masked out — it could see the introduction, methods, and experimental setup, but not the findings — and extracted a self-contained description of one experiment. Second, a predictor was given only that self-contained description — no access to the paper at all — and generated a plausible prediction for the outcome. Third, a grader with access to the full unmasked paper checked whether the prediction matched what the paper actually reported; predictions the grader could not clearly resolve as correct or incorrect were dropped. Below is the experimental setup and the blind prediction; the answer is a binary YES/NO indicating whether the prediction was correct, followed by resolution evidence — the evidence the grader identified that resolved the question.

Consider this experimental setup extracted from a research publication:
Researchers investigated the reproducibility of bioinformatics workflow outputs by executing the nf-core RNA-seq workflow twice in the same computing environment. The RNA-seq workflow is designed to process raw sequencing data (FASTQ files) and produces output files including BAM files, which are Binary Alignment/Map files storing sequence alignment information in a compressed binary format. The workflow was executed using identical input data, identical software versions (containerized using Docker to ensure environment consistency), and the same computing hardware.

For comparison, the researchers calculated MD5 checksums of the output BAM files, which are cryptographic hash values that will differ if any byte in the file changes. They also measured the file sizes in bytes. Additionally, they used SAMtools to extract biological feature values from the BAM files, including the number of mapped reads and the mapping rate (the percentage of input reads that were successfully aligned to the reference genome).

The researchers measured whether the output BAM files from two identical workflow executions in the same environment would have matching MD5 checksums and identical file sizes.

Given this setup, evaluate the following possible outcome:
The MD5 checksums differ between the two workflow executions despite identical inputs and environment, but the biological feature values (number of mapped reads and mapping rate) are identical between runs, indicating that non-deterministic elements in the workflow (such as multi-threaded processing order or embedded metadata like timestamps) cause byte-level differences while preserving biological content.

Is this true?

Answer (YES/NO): YES